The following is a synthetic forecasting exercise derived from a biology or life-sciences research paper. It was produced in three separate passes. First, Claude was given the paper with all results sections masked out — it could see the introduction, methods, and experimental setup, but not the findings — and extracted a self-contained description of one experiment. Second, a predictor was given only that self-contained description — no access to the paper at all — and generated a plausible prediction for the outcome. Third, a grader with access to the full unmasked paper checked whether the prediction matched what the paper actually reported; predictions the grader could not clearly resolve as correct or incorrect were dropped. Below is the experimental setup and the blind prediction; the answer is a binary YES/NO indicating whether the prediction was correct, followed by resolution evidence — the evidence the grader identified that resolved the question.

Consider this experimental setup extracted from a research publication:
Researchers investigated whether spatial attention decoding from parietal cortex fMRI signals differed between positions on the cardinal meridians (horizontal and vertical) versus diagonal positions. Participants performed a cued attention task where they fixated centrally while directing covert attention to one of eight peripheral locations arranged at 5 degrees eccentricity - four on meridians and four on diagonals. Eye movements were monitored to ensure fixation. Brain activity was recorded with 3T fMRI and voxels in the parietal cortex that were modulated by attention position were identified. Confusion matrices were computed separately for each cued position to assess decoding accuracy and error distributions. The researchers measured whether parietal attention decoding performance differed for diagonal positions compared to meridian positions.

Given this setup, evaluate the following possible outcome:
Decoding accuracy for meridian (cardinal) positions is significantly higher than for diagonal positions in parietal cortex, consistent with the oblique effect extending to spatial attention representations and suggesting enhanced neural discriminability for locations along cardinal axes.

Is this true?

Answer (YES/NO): NO